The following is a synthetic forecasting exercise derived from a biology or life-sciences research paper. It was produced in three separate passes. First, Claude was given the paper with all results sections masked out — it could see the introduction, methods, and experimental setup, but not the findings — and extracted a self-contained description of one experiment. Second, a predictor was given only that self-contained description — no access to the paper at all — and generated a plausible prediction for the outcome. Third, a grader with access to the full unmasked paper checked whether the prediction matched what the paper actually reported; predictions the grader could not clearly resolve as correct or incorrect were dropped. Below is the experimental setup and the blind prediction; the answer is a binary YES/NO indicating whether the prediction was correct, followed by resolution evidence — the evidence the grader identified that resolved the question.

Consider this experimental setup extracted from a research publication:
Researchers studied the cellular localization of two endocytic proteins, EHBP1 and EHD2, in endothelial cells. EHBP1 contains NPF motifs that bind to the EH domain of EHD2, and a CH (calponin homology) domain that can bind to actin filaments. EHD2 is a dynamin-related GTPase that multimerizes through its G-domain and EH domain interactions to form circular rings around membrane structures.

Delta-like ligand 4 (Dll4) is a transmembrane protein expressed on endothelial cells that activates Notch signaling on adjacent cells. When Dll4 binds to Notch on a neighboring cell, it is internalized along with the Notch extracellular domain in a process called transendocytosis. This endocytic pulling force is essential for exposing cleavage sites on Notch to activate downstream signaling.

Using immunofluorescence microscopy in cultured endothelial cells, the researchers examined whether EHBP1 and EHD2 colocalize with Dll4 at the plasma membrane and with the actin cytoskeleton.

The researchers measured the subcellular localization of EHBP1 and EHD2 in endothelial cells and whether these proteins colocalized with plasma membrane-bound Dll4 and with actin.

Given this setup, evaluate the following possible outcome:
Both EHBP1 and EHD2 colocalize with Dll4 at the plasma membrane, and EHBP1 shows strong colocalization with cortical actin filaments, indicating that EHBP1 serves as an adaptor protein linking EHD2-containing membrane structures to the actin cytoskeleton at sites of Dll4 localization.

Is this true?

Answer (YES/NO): YES